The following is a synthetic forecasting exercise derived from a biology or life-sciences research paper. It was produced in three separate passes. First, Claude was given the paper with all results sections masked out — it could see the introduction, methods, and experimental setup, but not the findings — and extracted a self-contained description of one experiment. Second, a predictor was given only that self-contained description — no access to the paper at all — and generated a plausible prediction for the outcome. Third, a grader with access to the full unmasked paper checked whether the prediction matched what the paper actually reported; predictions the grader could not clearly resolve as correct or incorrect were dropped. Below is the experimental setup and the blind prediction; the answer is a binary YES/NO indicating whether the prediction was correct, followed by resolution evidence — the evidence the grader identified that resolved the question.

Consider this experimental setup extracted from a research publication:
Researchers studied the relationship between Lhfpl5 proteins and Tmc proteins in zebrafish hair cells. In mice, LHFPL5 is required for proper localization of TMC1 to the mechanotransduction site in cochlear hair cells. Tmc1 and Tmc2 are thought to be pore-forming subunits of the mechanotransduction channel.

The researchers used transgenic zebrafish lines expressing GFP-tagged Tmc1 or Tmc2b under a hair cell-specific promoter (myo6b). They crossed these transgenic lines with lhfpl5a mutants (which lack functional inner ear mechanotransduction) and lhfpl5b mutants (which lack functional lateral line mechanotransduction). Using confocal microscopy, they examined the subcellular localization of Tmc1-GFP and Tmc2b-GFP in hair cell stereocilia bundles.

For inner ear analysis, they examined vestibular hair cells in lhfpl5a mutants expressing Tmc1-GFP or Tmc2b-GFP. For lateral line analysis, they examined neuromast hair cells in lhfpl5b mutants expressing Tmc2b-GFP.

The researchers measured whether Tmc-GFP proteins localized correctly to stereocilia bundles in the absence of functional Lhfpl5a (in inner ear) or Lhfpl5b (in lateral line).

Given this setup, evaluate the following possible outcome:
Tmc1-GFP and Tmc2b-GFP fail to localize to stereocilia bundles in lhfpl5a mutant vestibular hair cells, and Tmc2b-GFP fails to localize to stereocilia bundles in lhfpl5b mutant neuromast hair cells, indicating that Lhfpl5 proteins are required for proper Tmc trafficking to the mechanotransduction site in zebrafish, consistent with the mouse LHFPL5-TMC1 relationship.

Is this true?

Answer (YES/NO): NO